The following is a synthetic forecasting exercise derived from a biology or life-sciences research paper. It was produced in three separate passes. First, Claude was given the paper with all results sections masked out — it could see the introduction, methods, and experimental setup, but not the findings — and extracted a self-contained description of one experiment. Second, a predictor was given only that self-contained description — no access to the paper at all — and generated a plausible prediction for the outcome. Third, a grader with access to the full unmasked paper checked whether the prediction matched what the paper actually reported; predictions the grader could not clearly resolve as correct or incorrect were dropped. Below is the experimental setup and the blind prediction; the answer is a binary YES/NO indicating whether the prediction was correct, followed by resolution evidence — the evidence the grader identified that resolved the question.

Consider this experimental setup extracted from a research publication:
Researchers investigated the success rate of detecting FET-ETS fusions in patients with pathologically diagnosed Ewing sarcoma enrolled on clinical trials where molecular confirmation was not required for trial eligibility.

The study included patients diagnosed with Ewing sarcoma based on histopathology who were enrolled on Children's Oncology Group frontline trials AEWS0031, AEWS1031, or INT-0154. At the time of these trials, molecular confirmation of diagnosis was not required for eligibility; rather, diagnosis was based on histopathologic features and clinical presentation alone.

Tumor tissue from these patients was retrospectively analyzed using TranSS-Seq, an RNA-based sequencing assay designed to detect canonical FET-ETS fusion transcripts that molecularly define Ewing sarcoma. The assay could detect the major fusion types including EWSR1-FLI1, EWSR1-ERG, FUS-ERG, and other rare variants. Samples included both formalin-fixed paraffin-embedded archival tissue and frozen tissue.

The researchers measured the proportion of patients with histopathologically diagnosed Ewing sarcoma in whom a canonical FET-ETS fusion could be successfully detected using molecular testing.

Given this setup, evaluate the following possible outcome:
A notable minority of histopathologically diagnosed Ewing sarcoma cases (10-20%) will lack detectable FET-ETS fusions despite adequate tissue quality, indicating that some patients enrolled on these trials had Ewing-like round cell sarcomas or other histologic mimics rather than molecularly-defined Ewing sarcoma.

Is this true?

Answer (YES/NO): NO